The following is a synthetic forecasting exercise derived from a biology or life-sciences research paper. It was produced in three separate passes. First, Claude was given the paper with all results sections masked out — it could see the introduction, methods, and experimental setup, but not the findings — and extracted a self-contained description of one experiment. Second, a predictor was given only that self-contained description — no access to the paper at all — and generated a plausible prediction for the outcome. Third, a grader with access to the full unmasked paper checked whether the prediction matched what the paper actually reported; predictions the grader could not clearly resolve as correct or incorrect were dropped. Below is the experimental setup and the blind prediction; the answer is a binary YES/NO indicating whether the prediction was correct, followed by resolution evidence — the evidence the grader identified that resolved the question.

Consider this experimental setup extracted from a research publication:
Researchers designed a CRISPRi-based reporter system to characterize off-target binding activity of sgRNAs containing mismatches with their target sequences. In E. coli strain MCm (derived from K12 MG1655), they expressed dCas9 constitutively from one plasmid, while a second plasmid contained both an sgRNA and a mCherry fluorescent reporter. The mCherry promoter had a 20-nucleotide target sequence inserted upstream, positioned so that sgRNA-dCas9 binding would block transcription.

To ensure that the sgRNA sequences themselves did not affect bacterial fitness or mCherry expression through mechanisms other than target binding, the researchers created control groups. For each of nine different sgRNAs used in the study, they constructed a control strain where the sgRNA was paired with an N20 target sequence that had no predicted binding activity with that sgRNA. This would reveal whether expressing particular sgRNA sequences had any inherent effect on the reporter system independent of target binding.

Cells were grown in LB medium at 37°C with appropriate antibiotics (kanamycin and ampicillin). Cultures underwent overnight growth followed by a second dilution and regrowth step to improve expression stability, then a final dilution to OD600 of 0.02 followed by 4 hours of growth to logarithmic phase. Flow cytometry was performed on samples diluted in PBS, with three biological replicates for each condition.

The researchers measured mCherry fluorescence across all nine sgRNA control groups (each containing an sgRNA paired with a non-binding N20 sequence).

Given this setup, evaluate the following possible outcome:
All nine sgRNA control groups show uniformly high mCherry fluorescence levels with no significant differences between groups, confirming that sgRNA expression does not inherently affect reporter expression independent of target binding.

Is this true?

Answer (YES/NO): YES